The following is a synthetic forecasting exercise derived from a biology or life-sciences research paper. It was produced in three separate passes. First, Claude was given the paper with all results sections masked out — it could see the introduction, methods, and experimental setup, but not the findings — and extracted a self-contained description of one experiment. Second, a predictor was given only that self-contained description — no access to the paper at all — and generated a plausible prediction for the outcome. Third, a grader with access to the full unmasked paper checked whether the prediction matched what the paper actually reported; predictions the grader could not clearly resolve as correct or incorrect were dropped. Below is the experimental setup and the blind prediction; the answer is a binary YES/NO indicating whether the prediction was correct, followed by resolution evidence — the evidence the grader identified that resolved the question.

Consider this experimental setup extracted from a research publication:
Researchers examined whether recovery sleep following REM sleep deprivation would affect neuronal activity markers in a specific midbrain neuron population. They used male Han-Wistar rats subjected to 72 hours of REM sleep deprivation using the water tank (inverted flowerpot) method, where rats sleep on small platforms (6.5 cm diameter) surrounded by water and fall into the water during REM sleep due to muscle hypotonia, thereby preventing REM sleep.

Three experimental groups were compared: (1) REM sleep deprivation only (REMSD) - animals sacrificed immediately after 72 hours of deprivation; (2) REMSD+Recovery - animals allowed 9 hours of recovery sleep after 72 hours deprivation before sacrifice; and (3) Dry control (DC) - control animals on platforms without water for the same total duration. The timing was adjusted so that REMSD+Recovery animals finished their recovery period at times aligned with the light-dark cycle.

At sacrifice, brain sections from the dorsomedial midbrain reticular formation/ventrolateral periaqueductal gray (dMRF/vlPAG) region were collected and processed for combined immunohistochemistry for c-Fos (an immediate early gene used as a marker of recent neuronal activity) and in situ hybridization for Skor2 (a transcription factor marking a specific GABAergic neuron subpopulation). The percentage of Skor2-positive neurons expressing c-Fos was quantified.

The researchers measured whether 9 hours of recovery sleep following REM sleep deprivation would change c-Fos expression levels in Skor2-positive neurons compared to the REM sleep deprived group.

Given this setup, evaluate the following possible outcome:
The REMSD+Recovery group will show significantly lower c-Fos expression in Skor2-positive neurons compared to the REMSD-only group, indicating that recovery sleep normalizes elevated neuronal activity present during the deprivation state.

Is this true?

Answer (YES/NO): YES